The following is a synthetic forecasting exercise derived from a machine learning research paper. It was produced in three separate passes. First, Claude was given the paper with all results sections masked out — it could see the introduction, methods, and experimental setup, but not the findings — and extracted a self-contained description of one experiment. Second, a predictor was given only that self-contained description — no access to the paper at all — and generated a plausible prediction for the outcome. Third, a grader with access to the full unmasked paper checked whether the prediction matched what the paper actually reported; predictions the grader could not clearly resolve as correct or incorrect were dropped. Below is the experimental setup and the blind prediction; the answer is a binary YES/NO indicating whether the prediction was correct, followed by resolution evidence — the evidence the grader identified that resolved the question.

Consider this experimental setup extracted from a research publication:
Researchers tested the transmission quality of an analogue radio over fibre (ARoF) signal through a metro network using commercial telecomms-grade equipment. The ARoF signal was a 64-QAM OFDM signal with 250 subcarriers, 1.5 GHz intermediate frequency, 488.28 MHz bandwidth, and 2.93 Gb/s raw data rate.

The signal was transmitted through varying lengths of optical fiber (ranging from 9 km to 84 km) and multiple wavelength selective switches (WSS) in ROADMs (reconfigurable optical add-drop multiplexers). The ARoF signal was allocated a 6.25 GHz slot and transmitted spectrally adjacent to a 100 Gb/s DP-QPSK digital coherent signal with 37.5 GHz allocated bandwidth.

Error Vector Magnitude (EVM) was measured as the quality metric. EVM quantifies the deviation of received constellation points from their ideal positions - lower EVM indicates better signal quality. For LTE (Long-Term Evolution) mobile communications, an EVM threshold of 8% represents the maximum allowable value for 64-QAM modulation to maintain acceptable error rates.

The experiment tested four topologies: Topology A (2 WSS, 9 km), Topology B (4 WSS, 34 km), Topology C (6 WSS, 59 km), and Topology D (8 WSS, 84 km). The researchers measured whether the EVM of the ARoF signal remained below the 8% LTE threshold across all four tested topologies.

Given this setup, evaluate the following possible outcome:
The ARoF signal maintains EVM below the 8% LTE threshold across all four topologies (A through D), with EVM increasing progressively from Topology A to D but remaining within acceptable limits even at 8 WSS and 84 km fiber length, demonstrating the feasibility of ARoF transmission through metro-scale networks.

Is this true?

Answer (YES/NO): NO